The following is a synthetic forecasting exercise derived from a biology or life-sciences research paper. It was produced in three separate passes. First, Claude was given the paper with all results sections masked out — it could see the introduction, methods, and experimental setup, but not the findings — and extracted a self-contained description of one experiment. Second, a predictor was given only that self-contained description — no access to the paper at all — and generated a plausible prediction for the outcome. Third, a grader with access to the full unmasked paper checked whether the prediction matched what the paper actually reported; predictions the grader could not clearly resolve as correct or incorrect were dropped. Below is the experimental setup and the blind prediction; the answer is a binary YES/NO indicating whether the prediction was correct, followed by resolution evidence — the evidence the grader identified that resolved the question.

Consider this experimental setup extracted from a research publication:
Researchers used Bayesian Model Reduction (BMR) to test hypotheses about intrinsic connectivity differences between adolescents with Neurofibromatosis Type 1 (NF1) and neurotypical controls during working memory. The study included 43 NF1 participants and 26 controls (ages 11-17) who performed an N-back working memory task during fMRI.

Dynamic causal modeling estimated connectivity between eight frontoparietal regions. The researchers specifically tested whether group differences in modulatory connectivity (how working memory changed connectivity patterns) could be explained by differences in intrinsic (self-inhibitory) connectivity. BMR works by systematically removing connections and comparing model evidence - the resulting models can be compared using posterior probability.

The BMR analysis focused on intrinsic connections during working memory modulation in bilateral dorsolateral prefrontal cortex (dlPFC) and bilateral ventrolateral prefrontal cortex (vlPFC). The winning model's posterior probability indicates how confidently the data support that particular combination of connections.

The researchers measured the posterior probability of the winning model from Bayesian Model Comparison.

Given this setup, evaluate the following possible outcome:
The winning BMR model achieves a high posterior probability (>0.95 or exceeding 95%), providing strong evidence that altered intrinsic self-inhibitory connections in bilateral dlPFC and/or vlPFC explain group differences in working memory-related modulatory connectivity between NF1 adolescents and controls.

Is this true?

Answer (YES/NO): NO